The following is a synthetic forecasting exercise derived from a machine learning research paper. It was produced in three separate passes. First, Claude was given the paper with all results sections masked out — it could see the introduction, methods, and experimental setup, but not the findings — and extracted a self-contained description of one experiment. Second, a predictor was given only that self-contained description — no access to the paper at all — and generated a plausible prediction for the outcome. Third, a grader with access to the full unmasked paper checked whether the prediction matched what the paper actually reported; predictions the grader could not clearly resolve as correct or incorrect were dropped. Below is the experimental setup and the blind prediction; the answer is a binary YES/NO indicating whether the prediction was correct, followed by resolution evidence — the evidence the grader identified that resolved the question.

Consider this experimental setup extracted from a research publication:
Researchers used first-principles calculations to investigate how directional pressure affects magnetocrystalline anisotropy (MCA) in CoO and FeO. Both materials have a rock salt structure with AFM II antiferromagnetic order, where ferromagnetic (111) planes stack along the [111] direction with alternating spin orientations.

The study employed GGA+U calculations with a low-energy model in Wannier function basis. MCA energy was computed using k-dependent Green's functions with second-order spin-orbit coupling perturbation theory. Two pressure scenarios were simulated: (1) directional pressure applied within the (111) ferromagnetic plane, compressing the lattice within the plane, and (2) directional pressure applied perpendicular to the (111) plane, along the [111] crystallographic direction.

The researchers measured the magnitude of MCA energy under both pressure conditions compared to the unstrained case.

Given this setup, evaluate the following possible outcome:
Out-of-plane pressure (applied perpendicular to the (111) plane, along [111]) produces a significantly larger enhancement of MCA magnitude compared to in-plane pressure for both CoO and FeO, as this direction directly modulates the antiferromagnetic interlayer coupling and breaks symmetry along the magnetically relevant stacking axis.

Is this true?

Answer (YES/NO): NO